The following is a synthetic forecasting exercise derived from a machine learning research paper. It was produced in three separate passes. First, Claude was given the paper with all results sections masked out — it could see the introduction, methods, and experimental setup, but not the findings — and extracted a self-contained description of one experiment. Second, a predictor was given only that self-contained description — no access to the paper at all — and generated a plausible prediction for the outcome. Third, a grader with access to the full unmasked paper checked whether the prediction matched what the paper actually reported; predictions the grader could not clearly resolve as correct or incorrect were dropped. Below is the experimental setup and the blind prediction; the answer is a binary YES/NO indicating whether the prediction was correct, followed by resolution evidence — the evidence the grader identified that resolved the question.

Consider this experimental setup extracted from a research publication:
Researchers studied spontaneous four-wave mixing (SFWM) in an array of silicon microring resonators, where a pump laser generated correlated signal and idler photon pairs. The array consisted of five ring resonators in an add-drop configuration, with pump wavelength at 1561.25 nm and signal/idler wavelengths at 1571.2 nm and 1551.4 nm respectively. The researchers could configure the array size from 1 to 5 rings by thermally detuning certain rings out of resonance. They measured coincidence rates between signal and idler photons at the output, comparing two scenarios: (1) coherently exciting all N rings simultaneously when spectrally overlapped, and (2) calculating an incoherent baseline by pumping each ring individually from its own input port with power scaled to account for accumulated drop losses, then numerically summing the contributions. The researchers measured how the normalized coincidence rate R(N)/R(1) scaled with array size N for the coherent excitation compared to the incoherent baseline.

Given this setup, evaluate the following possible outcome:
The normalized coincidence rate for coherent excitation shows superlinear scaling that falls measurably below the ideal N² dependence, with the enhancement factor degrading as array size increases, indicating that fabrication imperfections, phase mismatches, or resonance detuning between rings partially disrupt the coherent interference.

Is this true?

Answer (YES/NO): NO